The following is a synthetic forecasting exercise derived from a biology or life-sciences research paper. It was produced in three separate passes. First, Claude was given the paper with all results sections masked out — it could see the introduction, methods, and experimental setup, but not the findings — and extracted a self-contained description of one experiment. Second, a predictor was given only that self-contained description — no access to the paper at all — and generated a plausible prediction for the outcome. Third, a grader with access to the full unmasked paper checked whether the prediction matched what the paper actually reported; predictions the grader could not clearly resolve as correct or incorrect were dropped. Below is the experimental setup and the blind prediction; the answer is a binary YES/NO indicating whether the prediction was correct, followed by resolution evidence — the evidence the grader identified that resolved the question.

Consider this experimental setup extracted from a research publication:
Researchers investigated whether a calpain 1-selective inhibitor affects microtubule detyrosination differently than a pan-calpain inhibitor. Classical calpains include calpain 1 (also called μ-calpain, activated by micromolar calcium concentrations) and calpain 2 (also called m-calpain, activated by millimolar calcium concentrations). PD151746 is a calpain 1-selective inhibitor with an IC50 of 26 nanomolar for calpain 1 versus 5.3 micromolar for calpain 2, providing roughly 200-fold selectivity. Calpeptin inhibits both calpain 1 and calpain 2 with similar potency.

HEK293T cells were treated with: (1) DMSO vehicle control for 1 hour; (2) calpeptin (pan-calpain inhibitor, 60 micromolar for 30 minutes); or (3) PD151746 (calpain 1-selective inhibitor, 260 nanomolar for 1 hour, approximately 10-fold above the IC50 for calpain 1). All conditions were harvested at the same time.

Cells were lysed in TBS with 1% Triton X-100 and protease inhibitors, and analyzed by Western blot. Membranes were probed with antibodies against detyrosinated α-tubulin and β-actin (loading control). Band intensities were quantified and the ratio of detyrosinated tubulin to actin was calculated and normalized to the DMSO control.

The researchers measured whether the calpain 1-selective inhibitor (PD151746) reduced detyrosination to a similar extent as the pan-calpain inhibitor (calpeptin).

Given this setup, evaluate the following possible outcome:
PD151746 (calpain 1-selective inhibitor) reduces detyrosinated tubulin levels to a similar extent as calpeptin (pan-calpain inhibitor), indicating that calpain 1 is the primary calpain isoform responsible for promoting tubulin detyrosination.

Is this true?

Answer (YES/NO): NO